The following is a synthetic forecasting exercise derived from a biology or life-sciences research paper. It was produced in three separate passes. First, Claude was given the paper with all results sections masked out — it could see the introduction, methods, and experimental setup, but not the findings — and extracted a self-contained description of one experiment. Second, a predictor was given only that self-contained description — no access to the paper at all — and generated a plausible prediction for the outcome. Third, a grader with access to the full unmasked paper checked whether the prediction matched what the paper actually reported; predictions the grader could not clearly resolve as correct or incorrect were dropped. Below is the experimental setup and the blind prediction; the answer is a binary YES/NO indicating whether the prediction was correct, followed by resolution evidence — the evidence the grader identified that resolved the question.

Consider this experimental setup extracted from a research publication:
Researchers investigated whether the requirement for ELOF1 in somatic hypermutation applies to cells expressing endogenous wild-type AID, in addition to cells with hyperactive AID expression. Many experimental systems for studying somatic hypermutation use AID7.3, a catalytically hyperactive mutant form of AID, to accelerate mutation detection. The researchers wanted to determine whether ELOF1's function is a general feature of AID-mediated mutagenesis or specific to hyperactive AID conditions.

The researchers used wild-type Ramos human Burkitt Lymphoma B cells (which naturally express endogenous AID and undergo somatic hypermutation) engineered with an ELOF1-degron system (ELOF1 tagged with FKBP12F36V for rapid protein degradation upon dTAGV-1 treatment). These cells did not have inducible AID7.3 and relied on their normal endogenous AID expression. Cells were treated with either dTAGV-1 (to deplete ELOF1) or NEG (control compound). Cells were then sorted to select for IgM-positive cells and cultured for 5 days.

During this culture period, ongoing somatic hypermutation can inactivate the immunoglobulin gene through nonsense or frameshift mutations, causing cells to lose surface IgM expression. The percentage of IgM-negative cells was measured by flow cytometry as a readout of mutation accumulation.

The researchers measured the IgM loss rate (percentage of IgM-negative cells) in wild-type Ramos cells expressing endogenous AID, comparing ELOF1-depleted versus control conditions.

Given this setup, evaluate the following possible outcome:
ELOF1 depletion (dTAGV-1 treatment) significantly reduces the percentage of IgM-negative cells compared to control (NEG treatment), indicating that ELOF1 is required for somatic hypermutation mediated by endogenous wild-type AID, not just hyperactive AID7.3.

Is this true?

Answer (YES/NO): YES